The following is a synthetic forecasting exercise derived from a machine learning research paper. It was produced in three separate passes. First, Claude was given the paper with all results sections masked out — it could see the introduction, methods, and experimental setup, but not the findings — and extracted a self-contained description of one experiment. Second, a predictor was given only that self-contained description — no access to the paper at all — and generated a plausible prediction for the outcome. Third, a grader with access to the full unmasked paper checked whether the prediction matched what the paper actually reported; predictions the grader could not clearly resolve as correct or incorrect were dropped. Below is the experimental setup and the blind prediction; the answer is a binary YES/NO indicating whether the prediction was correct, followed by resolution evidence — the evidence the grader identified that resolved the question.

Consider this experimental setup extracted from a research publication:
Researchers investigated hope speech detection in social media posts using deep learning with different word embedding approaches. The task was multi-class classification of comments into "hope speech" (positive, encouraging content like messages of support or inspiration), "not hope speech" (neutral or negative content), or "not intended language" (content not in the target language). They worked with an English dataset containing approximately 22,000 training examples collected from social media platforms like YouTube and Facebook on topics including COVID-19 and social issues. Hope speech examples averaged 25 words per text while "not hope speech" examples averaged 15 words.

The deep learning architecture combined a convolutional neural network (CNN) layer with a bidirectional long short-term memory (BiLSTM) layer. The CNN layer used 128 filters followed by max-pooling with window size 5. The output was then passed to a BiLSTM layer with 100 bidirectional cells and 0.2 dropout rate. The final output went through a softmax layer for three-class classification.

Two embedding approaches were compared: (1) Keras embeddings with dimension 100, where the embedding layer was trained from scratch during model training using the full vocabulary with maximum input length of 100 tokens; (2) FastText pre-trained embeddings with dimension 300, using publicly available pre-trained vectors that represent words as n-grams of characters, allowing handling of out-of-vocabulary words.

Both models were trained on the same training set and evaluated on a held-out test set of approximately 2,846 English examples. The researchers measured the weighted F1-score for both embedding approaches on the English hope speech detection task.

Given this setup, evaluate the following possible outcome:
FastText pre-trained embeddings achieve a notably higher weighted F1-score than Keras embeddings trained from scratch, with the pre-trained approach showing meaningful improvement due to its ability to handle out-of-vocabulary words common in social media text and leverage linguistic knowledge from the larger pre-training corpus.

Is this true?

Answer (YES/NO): NO